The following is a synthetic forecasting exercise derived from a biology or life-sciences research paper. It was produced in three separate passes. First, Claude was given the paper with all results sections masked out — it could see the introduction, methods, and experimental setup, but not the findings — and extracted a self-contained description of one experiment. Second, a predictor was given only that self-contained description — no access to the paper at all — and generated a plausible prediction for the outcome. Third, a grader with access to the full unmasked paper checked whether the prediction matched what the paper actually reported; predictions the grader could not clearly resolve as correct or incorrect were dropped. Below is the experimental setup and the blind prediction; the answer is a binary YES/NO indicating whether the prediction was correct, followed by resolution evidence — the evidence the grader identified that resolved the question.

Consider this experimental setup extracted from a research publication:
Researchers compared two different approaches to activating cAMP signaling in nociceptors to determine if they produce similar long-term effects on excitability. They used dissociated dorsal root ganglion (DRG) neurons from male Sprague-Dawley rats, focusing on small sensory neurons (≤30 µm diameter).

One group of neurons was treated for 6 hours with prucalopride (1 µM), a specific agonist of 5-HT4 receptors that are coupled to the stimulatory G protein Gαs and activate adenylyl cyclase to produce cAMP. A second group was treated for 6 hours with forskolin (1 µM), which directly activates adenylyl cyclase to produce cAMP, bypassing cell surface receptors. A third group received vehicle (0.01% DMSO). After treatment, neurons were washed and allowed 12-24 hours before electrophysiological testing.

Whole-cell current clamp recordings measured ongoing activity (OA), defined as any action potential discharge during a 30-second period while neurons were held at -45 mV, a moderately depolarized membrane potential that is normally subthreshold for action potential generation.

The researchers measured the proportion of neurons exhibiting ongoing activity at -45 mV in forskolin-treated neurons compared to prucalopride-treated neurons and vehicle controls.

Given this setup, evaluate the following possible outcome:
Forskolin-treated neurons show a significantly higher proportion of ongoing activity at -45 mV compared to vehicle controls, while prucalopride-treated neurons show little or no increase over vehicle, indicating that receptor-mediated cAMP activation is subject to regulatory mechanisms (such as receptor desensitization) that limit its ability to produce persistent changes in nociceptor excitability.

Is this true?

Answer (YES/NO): NO